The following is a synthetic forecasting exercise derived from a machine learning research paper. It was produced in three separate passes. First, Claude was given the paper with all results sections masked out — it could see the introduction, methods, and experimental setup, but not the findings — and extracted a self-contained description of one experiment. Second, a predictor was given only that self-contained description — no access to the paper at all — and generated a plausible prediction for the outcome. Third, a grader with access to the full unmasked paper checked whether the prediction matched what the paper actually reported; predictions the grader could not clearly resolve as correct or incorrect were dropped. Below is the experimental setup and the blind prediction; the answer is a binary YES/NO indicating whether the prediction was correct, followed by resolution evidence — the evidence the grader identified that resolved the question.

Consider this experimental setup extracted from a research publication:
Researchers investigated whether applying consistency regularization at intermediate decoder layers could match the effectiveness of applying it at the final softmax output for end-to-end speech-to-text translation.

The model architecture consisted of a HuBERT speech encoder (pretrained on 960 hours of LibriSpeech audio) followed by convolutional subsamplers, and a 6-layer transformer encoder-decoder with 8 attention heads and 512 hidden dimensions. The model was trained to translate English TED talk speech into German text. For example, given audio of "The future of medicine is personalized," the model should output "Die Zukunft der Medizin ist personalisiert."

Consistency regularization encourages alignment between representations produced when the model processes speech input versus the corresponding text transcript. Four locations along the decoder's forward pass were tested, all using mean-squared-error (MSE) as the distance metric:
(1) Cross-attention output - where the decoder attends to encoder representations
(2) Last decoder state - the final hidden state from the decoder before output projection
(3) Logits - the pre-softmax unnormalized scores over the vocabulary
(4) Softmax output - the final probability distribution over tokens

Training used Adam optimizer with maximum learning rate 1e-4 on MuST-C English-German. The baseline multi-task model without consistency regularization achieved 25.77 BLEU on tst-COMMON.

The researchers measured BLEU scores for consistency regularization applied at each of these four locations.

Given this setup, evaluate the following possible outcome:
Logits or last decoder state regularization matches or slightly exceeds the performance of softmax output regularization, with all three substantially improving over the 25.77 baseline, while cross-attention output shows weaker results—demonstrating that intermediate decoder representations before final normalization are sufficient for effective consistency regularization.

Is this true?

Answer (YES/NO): NO